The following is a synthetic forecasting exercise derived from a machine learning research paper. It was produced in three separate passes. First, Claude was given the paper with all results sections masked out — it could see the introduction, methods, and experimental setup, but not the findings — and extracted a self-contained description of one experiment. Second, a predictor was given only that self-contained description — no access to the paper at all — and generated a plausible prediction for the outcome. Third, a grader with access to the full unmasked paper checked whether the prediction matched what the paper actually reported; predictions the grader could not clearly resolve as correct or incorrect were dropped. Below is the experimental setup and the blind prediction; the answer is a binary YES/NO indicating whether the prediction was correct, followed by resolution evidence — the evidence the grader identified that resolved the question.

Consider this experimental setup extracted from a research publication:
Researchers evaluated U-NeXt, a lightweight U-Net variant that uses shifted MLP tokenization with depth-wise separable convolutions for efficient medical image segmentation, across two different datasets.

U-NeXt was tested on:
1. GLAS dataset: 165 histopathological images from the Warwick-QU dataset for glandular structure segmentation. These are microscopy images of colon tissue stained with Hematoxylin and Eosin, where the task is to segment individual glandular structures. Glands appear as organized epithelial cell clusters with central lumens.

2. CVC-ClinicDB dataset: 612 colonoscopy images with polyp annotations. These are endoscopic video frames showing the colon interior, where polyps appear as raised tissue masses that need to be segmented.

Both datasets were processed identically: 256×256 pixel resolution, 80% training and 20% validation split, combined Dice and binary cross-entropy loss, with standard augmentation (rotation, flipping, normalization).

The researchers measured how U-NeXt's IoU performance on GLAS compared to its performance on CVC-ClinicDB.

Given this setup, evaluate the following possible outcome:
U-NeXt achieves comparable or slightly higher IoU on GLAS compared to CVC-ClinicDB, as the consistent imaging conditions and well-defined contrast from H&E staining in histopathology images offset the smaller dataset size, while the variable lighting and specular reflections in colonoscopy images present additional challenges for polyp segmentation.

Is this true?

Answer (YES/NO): NO